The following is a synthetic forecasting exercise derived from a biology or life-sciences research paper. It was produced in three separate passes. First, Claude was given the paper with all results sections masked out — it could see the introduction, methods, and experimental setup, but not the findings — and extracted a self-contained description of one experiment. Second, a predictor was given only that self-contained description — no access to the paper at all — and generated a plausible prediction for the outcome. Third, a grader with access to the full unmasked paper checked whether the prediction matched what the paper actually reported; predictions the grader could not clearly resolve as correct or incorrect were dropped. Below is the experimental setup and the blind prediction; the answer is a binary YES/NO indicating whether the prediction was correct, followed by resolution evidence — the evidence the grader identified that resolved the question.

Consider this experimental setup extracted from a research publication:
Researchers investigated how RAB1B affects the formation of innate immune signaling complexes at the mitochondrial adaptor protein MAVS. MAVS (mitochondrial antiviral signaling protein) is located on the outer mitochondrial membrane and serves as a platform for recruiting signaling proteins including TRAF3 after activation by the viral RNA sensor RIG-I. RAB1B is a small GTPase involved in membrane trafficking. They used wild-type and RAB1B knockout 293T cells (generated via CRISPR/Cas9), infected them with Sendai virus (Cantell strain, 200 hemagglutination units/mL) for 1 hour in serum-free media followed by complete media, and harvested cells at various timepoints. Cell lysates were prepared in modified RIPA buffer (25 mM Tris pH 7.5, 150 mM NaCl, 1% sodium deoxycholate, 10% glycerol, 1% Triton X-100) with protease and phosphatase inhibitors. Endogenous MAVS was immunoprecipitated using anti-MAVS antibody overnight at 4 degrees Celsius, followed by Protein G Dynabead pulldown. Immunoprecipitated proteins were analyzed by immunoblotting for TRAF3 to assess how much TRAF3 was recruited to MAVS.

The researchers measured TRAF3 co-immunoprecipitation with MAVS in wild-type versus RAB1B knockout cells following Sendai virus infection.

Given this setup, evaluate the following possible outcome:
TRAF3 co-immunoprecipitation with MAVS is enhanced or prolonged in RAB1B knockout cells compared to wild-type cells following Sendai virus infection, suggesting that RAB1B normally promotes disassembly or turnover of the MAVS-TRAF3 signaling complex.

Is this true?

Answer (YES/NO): NO